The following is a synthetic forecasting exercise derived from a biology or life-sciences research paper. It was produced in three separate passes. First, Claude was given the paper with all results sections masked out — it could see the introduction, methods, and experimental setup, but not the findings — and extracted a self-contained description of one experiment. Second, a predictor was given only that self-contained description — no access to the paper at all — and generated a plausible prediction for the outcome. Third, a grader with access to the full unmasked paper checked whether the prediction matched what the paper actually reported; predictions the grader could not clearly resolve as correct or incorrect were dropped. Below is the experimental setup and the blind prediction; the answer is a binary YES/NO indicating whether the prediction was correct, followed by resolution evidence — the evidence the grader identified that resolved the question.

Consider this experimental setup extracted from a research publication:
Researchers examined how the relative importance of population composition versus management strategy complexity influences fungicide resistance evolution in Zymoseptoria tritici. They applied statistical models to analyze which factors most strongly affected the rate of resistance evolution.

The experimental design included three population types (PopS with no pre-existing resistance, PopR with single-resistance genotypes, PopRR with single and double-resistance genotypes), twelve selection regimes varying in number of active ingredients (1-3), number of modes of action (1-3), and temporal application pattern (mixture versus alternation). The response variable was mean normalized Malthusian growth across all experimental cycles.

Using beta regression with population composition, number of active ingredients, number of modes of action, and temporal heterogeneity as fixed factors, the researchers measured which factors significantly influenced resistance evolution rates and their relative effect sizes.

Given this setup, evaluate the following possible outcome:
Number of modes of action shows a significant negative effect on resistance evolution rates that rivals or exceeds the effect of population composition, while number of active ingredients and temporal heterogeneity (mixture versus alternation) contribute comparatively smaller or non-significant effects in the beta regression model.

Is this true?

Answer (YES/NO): NO